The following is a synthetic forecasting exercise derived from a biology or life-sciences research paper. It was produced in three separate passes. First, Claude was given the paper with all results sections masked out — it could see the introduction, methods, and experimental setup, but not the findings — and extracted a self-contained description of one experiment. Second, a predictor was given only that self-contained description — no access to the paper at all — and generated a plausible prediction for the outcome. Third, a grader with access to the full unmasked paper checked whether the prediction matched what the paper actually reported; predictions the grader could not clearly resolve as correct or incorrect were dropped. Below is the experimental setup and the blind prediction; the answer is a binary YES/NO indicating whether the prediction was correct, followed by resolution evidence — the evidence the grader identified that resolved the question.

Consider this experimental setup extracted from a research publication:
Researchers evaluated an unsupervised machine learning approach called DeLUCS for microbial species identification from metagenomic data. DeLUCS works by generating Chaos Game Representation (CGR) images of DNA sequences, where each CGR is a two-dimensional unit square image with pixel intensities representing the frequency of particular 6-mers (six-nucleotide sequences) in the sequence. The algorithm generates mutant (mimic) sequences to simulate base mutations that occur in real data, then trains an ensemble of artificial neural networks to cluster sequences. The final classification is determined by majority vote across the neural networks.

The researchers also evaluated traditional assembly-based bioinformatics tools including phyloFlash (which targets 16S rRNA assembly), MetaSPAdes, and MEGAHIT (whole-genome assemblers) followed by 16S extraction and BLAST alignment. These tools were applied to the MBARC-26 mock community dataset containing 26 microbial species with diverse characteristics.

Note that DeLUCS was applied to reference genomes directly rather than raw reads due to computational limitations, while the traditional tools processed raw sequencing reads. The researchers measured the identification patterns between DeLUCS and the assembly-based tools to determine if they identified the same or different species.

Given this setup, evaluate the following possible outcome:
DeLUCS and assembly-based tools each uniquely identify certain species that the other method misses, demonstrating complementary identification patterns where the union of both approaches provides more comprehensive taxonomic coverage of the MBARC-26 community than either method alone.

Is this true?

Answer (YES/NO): YES